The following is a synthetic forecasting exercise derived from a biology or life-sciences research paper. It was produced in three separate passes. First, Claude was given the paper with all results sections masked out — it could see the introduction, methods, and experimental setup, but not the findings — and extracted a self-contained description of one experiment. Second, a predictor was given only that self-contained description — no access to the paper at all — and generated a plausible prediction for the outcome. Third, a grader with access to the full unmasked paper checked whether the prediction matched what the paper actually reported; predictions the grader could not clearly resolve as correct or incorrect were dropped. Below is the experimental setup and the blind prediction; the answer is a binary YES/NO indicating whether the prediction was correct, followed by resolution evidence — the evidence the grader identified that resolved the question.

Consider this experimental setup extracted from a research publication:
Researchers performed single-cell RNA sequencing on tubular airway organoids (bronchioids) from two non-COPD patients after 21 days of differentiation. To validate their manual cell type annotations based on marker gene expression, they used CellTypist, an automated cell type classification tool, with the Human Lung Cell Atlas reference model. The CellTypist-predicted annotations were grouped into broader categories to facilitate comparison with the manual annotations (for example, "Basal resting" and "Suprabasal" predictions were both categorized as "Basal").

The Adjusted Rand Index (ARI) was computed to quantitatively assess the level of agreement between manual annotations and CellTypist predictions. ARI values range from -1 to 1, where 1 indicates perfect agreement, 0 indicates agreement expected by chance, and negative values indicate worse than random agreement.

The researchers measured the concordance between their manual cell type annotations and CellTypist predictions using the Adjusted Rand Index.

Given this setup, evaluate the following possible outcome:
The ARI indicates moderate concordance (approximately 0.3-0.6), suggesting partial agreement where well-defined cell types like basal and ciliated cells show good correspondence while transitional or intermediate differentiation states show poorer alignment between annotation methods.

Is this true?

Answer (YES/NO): NO